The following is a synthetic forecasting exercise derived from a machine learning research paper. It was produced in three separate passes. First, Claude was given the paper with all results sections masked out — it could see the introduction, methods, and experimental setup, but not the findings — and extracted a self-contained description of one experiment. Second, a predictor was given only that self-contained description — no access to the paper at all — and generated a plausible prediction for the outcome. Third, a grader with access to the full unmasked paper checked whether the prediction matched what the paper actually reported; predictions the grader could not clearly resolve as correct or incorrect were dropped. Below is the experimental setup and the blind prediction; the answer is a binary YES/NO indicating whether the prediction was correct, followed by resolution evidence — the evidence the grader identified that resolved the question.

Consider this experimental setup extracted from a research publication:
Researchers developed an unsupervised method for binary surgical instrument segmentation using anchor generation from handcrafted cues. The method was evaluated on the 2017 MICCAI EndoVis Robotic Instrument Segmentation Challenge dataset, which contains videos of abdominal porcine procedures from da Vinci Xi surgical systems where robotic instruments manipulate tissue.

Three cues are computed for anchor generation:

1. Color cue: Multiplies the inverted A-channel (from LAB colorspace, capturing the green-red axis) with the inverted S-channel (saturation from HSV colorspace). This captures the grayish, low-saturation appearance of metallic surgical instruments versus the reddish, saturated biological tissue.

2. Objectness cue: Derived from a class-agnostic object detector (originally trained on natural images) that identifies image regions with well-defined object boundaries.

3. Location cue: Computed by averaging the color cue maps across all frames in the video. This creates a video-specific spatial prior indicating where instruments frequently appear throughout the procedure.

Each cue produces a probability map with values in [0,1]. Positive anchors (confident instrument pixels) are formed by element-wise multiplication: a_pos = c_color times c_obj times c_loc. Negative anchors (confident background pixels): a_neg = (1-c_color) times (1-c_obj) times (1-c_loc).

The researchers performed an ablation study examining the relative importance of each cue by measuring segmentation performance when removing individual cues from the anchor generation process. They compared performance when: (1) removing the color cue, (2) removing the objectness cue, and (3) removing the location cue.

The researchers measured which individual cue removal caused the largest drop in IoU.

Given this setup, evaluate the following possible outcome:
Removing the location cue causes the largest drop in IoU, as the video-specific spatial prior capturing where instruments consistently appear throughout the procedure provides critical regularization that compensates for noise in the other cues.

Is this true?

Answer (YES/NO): NO